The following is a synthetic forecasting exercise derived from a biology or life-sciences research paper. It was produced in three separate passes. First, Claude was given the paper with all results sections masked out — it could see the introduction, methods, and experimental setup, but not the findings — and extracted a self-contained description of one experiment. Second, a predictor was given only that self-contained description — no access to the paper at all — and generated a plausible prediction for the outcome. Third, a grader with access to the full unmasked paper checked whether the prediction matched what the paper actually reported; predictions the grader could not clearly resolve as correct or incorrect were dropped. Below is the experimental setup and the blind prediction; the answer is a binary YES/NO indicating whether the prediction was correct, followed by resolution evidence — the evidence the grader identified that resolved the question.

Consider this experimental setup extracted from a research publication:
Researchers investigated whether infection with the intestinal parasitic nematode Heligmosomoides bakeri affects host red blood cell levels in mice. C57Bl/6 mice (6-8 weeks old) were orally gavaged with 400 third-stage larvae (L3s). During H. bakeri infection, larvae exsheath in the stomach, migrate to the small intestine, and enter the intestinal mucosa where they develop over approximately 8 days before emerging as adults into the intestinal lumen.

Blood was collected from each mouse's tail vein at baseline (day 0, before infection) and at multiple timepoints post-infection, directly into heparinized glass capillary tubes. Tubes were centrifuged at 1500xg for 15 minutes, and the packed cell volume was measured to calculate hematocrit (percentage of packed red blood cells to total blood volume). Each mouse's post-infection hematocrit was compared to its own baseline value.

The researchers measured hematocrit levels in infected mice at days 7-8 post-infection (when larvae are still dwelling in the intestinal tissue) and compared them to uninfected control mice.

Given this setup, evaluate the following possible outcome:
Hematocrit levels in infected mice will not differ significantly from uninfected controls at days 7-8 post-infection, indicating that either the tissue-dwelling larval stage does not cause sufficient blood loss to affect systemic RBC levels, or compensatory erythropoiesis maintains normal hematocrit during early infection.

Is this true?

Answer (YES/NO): NO